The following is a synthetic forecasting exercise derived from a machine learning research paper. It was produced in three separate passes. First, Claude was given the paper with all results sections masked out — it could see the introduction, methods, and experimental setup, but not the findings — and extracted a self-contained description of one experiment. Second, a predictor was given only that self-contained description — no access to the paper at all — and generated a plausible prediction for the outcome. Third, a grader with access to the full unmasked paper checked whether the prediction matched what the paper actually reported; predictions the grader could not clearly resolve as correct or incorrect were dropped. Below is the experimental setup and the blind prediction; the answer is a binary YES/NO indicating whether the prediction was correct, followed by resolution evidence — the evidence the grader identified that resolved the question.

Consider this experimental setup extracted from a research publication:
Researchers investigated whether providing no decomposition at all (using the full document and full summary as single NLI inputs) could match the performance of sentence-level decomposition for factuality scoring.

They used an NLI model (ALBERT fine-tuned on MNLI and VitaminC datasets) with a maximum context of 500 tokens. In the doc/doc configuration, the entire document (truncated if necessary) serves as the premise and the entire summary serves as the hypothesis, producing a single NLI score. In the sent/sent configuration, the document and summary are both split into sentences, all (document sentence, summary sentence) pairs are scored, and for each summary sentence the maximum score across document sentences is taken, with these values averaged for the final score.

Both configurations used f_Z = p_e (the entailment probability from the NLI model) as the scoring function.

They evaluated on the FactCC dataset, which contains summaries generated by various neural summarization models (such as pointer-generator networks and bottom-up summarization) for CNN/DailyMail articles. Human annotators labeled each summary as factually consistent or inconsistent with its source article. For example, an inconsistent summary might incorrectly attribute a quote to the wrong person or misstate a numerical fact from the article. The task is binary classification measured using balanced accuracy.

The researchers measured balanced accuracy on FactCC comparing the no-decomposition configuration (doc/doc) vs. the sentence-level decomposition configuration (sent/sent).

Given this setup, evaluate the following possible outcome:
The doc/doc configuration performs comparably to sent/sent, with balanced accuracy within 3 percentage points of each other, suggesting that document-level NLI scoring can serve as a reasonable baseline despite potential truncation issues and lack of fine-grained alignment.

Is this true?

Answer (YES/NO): NO